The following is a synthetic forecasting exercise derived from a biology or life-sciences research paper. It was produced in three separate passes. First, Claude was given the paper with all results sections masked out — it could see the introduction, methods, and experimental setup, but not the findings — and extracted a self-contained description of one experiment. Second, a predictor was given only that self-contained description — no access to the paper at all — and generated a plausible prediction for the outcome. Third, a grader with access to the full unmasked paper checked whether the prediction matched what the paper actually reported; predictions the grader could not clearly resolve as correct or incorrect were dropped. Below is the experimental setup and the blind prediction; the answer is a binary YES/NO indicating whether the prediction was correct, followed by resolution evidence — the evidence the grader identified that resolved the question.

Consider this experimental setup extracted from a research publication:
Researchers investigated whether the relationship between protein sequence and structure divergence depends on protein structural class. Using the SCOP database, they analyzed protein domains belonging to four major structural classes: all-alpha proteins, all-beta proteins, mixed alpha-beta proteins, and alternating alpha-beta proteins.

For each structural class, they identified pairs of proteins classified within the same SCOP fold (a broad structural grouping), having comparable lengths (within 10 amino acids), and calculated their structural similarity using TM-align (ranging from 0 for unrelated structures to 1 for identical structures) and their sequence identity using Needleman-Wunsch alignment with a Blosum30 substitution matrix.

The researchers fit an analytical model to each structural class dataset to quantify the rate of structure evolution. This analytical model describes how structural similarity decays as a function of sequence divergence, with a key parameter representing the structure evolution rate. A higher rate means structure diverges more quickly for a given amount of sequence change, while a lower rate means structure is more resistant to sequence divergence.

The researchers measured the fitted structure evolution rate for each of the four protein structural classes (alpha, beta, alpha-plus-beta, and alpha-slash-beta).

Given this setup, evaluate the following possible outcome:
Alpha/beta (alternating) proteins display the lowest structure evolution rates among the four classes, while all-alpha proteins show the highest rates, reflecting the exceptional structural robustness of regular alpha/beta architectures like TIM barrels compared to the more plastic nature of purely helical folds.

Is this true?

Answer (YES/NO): YES